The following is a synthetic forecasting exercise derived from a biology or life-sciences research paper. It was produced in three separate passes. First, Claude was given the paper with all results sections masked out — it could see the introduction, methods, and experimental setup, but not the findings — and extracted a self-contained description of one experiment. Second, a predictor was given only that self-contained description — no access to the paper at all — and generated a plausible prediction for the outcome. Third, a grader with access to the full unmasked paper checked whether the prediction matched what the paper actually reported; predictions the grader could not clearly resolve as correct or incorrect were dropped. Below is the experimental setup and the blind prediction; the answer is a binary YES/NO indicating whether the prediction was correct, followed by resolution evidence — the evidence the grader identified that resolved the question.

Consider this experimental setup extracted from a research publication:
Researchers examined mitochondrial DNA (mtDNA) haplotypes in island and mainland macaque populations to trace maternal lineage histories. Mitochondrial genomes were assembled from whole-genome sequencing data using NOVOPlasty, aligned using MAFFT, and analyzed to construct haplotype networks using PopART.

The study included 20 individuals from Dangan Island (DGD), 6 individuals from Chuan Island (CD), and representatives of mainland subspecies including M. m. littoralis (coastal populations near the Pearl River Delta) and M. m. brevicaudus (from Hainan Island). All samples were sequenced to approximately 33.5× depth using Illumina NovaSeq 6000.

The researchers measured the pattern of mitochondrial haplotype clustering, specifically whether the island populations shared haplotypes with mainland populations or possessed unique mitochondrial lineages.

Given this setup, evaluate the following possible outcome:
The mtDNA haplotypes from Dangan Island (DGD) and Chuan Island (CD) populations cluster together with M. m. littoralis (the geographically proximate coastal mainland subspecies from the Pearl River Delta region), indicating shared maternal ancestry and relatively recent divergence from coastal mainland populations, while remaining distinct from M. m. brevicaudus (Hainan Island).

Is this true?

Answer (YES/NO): NO